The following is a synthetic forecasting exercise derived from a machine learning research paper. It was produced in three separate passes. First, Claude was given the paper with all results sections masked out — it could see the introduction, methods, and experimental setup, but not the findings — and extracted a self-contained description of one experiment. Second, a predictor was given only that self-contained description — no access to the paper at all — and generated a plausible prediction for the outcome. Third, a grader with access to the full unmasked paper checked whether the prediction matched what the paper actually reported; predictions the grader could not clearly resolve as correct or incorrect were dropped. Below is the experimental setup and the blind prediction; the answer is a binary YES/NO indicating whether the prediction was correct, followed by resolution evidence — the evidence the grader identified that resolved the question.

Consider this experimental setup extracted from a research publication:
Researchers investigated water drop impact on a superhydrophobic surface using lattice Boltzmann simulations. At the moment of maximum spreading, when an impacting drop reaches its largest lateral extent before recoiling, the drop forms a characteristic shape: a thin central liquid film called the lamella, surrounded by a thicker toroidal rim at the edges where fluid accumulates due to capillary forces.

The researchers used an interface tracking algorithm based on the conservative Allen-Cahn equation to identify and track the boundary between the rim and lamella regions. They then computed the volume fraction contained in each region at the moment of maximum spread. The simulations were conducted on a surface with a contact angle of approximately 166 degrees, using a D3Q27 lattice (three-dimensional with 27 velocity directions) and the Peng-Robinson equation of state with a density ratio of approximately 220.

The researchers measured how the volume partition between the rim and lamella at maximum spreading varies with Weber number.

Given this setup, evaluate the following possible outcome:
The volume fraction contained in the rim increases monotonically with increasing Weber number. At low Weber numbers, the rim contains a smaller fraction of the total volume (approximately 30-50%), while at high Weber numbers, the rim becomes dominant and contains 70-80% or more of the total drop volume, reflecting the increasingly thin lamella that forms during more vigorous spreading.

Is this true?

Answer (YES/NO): NO